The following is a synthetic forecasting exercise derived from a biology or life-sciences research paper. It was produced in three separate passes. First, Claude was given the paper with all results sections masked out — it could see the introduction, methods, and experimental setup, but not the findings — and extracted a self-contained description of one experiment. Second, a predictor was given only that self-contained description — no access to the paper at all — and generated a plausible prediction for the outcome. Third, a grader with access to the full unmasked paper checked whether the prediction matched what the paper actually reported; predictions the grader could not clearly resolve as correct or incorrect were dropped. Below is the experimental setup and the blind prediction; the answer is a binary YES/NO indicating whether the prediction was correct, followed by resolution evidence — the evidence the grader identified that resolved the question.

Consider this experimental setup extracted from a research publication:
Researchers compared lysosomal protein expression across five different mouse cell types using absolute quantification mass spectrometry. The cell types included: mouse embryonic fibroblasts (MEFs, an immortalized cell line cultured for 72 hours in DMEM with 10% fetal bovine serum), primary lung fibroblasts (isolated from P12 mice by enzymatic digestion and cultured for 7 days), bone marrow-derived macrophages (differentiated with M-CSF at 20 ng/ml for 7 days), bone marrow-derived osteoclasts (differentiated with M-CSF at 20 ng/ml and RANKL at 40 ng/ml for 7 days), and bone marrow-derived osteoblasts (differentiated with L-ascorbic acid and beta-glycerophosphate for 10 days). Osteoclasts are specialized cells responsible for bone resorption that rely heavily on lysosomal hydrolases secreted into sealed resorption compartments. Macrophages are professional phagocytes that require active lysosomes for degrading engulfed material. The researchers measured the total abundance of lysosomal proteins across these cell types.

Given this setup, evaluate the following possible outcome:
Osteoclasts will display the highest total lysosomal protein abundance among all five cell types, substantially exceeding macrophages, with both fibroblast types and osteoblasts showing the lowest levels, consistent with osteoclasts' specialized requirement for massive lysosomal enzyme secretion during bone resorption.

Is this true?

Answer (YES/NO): NO